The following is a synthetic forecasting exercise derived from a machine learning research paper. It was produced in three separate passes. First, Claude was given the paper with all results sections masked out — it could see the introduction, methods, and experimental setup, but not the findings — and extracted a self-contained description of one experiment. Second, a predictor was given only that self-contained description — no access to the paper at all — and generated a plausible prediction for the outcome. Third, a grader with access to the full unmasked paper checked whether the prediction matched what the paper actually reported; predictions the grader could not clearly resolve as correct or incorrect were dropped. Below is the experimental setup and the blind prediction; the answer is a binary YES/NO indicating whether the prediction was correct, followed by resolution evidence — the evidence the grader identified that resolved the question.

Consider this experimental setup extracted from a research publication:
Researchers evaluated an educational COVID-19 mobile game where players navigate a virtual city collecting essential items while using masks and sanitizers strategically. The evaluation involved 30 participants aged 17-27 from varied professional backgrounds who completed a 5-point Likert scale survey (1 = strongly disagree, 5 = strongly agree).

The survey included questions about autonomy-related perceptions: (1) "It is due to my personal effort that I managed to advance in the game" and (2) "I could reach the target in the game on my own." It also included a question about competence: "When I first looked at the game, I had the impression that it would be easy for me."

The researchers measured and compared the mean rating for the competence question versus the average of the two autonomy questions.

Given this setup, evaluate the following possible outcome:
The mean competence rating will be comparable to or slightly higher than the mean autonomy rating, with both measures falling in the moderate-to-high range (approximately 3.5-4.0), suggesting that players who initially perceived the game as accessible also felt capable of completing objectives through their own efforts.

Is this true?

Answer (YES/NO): YES